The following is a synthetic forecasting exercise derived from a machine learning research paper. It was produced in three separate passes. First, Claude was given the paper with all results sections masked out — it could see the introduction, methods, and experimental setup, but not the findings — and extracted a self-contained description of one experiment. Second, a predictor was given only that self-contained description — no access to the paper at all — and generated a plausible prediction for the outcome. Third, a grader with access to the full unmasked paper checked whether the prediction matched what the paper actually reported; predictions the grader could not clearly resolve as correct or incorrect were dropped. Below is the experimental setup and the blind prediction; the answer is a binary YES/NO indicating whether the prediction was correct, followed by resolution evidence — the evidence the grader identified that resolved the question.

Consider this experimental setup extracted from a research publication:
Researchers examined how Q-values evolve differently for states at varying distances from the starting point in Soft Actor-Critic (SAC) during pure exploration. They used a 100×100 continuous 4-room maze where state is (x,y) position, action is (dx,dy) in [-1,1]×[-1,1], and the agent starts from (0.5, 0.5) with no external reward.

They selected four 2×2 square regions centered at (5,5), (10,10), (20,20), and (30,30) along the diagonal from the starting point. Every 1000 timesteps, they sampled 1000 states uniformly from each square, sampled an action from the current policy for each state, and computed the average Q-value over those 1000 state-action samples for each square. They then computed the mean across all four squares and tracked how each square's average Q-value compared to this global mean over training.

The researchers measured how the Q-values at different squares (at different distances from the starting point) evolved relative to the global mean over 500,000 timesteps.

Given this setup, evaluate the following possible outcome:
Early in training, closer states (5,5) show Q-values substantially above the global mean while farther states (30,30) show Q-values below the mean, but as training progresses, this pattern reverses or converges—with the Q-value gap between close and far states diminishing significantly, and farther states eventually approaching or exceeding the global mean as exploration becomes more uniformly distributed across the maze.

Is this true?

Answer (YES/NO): NO